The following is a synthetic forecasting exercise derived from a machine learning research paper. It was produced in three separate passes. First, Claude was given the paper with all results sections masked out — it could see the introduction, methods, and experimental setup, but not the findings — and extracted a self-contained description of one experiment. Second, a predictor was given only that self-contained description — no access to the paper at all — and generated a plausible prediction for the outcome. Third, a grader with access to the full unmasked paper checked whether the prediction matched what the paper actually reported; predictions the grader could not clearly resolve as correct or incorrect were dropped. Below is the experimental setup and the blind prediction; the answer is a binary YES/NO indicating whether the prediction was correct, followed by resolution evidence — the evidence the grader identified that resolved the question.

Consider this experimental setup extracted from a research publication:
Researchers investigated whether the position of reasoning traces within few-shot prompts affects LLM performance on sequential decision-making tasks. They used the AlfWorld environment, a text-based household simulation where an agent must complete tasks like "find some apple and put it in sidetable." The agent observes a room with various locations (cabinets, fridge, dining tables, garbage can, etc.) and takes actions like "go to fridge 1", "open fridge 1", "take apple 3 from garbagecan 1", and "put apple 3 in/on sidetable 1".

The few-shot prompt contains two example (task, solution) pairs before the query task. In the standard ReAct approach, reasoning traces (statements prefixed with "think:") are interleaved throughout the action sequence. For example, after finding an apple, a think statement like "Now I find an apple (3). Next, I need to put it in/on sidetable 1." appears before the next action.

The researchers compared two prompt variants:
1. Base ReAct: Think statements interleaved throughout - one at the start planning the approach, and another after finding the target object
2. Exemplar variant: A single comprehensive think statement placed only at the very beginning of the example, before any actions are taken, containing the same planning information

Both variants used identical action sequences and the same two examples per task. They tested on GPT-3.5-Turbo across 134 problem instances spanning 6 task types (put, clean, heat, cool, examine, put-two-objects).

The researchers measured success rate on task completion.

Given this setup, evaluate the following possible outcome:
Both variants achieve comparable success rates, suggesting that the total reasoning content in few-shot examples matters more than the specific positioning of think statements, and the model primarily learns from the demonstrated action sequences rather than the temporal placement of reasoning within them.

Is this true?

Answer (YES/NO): NO